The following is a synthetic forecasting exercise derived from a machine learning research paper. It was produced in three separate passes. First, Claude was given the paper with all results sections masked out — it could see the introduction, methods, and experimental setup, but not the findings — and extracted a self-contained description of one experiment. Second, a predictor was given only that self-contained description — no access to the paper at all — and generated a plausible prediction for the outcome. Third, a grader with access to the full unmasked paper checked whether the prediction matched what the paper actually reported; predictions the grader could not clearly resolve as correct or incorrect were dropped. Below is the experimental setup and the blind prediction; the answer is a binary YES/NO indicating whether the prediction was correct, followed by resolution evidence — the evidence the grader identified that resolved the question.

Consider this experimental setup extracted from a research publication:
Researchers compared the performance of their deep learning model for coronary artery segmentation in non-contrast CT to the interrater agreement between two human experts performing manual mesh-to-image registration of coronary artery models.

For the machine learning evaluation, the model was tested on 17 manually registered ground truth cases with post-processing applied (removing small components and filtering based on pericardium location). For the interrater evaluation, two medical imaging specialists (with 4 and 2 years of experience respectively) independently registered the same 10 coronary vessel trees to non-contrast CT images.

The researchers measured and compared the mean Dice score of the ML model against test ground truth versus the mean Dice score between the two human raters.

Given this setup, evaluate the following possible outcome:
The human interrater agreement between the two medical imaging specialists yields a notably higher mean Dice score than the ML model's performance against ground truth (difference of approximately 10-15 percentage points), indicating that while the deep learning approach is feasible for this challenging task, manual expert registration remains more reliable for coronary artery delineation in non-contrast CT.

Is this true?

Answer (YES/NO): NO